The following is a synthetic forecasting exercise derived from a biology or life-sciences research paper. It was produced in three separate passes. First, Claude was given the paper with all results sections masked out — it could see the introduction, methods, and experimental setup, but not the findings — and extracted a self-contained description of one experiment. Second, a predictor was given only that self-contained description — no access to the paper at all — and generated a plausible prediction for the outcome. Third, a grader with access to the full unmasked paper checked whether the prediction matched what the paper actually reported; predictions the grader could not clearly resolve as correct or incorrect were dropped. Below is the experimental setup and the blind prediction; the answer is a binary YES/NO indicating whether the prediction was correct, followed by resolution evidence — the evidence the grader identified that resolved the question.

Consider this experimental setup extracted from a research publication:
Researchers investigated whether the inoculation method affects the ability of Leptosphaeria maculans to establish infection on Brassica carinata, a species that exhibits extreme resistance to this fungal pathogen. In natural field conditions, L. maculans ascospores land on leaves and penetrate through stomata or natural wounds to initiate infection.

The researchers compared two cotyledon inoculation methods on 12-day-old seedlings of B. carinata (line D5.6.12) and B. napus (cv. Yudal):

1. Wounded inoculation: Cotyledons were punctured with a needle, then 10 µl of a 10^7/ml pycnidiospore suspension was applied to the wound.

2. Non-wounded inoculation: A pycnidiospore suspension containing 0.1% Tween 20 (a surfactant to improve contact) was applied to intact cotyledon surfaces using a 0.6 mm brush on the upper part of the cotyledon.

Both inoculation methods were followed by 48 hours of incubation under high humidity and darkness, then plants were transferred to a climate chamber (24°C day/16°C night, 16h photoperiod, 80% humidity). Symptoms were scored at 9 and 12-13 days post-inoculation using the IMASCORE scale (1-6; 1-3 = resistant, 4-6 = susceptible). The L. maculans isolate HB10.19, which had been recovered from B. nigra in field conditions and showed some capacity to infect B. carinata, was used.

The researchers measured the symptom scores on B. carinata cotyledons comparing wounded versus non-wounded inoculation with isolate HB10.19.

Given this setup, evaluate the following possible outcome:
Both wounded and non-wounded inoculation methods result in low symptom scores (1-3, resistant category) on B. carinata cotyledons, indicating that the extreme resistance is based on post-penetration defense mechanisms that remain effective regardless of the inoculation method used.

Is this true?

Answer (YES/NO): YES